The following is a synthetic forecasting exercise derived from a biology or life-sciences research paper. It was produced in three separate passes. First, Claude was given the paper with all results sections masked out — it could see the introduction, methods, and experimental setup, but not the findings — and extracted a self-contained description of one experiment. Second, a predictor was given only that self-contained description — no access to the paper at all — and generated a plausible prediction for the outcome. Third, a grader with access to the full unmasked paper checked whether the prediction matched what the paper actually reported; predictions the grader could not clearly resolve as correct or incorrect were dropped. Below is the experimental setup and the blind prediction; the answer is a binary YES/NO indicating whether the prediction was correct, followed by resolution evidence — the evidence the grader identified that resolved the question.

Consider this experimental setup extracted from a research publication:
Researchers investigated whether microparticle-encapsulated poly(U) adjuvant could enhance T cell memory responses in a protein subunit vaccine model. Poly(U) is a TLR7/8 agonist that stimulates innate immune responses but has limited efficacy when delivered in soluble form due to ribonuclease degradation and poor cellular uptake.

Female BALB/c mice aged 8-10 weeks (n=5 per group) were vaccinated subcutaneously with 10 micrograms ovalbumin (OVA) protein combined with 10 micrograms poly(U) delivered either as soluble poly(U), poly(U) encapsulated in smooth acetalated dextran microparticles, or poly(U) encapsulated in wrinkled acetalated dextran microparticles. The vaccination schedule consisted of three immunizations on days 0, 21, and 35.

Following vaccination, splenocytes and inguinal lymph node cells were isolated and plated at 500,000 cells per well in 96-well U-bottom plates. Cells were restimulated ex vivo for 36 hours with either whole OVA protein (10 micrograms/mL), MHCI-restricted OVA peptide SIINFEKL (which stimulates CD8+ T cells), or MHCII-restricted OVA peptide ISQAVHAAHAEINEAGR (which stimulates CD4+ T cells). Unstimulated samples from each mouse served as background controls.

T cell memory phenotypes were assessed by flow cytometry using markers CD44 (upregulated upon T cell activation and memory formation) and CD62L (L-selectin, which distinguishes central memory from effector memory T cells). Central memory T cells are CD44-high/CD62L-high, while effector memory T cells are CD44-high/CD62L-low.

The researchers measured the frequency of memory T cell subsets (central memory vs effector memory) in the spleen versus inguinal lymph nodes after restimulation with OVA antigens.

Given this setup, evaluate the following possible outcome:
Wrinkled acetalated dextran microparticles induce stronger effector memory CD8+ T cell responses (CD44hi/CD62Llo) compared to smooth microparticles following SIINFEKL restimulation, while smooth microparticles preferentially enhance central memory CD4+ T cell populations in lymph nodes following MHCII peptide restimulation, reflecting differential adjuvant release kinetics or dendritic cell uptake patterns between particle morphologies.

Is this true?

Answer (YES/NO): NO